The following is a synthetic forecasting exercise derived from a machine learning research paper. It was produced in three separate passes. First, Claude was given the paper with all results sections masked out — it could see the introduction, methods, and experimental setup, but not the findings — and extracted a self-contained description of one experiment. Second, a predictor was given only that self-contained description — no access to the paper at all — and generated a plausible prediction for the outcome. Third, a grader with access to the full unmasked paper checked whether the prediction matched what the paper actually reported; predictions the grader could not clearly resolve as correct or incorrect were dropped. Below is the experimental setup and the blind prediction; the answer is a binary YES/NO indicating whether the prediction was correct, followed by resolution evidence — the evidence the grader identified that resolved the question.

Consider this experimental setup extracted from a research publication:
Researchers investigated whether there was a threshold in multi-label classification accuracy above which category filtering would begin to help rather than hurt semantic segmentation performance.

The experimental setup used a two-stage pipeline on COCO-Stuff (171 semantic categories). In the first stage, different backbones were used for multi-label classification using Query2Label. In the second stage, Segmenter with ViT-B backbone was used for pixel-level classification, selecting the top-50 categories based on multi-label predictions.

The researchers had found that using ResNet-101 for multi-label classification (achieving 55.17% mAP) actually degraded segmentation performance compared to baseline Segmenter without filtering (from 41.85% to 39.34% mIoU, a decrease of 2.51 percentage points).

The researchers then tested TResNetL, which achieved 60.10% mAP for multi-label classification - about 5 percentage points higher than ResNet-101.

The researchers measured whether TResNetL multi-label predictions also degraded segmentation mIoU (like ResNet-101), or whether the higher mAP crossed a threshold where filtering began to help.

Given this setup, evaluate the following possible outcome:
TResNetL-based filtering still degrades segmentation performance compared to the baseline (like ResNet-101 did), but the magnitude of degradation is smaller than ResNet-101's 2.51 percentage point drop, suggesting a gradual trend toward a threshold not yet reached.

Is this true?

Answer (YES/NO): NO